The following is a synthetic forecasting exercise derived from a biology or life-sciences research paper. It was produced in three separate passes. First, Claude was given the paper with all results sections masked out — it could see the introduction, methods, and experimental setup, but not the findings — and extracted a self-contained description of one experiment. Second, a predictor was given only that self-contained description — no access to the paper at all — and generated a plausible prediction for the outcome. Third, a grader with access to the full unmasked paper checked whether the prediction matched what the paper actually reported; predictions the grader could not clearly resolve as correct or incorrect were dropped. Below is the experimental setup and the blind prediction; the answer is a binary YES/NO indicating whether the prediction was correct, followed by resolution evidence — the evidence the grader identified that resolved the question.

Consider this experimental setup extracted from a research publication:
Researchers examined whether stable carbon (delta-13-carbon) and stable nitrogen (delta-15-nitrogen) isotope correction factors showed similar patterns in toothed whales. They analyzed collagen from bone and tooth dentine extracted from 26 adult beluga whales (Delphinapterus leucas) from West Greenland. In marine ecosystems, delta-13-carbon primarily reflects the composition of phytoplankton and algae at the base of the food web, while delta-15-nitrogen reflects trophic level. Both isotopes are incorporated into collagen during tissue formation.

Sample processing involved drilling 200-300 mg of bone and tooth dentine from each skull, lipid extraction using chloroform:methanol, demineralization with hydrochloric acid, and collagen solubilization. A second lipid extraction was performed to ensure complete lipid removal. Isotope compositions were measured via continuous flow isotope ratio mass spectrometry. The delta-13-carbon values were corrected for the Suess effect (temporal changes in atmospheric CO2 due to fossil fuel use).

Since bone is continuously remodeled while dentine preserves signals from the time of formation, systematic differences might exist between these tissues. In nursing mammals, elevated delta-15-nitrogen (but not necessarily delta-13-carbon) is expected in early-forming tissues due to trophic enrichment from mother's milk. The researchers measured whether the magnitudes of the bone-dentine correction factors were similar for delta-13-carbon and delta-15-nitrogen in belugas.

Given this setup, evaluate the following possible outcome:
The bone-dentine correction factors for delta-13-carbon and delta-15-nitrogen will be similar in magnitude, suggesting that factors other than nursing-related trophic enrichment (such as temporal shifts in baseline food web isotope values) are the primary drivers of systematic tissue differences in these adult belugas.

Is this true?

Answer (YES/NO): NO